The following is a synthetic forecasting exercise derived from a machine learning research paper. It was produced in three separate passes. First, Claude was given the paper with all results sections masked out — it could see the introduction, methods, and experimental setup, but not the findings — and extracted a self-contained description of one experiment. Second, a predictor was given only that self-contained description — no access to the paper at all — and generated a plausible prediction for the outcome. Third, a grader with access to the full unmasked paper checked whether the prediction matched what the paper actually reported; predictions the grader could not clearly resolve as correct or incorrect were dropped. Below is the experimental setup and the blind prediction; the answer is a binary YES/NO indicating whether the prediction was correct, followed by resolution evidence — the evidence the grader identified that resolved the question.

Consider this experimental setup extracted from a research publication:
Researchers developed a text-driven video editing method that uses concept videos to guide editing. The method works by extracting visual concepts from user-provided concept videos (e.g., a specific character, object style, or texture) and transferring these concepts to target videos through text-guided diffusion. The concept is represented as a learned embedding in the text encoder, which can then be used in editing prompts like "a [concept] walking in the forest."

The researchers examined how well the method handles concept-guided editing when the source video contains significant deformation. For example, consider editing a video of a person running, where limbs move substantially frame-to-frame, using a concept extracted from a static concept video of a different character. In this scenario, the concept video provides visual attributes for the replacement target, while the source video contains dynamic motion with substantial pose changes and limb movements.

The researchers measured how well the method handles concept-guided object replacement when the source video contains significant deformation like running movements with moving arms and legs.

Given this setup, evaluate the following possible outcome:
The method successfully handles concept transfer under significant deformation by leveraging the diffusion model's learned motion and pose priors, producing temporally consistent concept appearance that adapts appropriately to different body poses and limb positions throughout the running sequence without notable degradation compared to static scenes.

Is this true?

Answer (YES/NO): NO